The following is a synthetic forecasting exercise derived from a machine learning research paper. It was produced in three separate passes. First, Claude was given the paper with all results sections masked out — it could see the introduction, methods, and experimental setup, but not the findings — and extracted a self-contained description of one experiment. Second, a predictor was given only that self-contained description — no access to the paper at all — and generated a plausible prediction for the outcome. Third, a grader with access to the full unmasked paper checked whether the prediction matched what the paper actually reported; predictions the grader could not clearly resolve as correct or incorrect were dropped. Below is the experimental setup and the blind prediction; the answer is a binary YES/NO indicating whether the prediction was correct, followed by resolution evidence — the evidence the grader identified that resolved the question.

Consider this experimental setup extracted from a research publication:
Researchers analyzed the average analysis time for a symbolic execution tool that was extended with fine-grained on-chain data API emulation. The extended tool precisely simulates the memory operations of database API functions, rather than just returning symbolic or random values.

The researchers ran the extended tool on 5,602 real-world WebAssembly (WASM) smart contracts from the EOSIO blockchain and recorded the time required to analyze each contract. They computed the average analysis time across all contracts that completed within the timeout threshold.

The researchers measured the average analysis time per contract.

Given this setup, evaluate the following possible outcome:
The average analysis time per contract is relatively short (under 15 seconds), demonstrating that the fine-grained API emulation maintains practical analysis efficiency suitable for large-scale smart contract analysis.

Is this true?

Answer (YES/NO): NO